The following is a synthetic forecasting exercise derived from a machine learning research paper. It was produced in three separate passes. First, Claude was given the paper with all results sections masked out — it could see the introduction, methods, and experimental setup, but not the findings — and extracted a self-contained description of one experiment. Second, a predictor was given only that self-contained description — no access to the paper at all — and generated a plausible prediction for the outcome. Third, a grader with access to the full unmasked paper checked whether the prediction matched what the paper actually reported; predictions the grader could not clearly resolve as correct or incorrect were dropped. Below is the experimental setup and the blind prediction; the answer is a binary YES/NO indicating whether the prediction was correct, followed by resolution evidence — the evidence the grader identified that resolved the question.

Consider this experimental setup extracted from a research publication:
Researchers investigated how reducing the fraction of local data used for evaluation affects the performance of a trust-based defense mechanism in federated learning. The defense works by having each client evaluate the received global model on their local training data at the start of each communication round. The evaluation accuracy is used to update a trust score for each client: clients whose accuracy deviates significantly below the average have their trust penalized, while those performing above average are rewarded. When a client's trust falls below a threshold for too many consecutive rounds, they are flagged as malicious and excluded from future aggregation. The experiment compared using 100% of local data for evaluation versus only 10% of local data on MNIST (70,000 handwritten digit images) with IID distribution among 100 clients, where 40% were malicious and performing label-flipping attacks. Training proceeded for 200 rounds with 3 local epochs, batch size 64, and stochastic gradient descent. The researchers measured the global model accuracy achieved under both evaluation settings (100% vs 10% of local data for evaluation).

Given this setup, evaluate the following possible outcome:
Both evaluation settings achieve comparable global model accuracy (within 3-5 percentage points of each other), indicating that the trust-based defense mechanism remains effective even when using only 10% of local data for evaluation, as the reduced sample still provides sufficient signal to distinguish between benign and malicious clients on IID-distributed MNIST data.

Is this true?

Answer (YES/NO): YES